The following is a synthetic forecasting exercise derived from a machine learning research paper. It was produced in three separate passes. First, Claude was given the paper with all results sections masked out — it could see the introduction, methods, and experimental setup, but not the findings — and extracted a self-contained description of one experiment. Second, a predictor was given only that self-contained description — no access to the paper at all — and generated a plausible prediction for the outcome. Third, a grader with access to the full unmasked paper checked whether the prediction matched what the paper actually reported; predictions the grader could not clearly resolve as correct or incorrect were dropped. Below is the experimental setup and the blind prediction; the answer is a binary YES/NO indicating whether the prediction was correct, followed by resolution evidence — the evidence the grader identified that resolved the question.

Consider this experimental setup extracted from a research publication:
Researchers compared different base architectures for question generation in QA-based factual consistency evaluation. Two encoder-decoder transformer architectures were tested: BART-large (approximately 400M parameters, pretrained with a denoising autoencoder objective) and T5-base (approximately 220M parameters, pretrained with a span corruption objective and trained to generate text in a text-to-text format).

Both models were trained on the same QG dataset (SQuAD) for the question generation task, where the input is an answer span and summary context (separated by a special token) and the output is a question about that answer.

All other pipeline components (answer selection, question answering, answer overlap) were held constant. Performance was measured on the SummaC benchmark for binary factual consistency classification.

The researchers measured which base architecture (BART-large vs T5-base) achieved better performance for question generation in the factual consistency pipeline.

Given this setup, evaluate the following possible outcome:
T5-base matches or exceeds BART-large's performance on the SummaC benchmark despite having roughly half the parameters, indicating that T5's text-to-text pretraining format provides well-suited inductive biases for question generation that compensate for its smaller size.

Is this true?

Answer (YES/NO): NO